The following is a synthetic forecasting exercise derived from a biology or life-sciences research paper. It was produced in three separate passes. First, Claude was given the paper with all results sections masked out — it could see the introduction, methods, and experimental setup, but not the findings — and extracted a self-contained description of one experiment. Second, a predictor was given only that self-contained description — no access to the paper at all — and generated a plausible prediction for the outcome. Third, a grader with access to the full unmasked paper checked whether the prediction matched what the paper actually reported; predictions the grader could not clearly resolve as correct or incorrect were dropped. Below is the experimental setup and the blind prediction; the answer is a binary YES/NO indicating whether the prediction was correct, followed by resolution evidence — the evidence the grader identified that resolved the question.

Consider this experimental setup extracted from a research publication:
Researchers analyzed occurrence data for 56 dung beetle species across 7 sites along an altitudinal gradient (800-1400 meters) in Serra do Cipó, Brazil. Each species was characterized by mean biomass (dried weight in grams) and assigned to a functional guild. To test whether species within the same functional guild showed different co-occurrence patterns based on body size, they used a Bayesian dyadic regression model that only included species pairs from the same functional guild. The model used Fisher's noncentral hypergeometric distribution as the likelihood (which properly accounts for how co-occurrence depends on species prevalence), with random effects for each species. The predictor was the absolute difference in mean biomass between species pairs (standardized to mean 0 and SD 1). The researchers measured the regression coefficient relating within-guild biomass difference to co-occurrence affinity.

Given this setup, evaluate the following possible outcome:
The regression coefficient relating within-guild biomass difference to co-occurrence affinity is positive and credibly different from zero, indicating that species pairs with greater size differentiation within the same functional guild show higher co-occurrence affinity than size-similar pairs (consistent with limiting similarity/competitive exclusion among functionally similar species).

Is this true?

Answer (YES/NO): NO